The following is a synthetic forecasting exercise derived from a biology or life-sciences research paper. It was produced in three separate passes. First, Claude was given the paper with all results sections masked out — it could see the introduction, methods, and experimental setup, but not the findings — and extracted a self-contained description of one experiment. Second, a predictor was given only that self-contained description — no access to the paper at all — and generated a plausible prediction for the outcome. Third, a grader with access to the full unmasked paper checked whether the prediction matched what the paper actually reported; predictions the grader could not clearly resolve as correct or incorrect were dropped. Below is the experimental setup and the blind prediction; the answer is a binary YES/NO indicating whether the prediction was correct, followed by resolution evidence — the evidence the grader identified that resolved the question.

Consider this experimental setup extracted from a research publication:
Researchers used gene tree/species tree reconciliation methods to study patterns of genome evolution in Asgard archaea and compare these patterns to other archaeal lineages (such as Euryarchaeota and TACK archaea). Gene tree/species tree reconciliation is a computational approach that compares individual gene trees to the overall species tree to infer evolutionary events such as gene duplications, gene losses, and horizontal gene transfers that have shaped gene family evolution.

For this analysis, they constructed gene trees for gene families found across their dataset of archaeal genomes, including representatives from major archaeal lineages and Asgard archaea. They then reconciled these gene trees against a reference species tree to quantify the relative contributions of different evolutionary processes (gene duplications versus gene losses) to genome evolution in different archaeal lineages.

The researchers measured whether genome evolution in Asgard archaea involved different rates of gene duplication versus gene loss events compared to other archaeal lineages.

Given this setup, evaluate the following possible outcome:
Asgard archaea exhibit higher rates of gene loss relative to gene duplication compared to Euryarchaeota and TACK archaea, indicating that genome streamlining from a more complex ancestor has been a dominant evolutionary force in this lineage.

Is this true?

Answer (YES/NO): NO